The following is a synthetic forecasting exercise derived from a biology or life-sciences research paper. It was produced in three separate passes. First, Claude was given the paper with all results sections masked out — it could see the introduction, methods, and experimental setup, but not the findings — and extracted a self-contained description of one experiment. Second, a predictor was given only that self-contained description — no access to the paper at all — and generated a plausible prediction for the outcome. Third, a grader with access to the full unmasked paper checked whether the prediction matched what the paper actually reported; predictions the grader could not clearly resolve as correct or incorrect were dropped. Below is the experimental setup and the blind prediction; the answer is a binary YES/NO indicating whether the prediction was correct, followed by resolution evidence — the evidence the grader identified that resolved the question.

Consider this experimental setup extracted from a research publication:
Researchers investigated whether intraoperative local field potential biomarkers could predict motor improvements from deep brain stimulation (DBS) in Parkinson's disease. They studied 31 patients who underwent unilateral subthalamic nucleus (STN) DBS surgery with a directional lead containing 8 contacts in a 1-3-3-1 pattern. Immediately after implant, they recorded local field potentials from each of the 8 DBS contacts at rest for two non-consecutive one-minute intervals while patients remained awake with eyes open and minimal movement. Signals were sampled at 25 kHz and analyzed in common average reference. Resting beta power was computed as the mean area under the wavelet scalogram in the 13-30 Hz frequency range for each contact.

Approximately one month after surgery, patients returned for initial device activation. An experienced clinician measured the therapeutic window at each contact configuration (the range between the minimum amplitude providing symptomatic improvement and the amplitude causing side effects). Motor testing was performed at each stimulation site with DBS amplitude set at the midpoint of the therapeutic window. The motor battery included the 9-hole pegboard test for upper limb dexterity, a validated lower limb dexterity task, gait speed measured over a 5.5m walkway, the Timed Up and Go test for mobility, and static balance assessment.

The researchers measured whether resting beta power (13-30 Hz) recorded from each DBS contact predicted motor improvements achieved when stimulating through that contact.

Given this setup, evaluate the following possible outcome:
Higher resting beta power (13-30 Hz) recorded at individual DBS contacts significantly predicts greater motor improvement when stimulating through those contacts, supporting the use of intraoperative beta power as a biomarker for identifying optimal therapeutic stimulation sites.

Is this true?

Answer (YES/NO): NO